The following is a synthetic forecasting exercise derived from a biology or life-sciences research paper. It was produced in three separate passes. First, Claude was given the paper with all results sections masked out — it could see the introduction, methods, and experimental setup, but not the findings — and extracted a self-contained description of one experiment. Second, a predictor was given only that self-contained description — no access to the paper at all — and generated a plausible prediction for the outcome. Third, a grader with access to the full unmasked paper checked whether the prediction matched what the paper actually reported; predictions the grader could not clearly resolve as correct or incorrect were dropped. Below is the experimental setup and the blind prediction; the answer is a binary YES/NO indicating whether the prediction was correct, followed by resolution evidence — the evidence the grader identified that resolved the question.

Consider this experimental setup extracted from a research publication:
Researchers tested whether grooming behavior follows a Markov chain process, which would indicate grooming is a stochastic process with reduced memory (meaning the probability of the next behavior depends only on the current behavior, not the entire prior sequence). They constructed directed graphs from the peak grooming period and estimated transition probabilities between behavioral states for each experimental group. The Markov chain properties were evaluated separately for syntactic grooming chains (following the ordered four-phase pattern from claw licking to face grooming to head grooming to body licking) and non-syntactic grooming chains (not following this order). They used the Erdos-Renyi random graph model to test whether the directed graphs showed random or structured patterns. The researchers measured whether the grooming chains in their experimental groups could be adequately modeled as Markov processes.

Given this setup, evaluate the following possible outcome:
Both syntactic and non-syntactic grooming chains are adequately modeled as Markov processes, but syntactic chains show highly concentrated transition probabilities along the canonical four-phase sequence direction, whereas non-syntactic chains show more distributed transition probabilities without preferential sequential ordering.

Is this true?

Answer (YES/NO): NO